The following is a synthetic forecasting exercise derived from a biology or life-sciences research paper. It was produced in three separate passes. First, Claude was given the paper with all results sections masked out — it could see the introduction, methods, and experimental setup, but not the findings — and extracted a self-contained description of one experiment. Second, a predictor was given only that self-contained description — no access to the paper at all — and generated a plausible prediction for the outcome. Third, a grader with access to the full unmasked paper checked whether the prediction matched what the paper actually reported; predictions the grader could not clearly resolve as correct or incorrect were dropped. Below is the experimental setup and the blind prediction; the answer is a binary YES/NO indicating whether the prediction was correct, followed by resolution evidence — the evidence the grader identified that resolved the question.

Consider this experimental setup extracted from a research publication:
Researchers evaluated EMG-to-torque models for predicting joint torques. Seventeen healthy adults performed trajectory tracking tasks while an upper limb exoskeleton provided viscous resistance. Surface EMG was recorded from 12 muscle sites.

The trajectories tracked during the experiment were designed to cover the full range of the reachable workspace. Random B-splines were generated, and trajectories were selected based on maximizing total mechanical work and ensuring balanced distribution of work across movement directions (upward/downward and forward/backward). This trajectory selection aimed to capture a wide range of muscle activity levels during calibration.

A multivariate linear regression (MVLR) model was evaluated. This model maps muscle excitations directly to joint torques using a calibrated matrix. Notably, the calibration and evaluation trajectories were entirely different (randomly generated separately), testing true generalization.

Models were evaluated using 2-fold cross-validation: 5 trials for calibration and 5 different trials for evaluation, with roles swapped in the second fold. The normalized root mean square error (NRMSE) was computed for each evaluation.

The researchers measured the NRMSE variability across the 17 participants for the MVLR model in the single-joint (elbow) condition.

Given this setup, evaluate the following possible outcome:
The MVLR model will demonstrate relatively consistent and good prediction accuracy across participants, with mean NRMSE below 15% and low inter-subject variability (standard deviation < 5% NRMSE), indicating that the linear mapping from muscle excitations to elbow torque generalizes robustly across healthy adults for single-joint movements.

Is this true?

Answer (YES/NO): YES